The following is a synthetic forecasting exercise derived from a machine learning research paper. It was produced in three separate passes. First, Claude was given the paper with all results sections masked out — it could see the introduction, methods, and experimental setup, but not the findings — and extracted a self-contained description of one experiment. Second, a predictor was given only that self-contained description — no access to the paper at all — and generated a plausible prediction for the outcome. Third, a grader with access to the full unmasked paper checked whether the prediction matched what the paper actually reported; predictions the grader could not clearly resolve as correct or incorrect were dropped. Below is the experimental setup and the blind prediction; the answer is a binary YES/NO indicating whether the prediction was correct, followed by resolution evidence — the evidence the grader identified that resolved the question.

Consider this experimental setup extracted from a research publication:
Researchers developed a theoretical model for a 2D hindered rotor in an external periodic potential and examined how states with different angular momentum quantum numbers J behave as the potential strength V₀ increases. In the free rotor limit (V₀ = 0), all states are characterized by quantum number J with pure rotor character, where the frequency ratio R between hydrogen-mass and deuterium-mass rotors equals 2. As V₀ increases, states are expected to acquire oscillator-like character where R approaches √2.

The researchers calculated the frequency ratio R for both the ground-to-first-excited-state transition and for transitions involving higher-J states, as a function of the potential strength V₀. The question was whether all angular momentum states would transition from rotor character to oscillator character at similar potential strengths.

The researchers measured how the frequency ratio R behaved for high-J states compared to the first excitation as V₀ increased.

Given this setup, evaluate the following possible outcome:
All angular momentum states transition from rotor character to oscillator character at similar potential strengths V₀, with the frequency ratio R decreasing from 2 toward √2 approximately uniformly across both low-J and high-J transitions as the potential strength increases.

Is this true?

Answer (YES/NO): NO